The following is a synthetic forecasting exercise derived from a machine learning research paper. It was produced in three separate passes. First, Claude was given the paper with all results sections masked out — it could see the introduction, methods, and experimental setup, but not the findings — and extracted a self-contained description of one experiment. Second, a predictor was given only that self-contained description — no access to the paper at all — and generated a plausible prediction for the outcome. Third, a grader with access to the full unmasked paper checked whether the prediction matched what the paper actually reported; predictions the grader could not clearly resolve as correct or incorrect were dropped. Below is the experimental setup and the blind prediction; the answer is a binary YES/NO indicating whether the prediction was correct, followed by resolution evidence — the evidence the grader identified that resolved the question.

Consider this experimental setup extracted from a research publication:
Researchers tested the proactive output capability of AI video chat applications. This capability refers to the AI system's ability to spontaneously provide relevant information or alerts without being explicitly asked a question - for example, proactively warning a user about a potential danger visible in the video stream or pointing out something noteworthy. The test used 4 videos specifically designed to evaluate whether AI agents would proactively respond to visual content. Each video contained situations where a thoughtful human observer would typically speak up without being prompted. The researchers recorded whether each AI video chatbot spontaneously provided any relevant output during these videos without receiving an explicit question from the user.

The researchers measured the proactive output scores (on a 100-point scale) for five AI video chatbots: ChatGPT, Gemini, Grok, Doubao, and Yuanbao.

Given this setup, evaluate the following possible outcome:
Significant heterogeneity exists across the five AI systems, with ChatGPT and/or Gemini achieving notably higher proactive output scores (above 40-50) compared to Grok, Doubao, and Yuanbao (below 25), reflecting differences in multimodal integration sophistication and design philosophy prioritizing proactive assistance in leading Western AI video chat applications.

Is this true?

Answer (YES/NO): NO